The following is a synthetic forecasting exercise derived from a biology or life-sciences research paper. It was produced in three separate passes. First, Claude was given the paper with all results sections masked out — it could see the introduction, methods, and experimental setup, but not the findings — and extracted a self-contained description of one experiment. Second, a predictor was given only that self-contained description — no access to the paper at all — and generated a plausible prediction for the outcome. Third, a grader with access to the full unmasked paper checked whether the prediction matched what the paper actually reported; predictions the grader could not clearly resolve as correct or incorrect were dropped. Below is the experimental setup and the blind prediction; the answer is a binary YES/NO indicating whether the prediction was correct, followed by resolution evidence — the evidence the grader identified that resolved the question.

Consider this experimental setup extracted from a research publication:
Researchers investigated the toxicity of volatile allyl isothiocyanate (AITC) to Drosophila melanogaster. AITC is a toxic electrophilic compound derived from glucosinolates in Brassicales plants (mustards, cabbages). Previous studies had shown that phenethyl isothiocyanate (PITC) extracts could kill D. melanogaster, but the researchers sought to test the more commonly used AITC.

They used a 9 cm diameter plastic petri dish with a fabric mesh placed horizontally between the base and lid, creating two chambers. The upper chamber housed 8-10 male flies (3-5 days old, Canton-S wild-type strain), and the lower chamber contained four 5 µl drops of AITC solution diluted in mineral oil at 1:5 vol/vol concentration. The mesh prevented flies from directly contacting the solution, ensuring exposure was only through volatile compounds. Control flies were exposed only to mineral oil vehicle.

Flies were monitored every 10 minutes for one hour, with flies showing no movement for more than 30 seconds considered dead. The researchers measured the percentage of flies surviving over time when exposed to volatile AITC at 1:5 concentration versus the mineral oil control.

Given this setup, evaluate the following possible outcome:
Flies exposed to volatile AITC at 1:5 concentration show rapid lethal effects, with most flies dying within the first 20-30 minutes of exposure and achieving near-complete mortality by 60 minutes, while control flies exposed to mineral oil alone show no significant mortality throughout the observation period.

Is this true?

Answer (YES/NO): YES